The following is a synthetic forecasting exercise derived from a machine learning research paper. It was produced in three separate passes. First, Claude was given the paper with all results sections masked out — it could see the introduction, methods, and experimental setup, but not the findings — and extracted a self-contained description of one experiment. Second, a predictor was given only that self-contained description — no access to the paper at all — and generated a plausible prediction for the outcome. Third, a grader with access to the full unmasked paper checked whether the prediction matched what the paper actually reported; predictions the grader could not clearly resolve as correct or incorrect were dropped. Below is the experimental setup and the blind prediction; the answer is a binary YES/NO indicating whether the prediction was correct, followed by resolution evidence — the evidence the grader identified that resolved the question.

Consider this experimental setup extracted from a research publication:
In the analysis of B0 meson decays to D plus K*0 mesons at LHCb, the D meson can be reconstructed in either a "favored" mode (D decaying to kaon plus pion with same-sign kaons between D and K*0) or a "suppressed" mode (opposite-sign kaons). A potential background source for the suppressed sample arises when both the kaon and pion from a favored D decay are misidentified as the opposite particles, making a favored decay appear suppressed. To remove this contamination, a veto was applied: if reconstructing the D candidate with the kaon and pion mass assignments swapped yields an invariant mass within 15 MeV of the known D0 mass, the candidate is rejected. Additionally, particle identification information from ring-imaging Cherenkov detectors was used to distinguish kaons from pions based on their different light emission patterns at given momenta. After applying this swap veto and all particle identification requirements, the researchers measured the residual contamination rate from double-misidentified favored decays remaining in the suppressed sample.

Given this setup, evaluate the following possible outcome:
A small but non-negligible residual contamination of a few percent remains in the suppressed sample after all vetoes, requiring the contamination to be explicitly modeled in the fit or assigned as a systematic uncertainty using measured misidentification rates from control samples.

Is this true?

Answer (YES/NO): NO